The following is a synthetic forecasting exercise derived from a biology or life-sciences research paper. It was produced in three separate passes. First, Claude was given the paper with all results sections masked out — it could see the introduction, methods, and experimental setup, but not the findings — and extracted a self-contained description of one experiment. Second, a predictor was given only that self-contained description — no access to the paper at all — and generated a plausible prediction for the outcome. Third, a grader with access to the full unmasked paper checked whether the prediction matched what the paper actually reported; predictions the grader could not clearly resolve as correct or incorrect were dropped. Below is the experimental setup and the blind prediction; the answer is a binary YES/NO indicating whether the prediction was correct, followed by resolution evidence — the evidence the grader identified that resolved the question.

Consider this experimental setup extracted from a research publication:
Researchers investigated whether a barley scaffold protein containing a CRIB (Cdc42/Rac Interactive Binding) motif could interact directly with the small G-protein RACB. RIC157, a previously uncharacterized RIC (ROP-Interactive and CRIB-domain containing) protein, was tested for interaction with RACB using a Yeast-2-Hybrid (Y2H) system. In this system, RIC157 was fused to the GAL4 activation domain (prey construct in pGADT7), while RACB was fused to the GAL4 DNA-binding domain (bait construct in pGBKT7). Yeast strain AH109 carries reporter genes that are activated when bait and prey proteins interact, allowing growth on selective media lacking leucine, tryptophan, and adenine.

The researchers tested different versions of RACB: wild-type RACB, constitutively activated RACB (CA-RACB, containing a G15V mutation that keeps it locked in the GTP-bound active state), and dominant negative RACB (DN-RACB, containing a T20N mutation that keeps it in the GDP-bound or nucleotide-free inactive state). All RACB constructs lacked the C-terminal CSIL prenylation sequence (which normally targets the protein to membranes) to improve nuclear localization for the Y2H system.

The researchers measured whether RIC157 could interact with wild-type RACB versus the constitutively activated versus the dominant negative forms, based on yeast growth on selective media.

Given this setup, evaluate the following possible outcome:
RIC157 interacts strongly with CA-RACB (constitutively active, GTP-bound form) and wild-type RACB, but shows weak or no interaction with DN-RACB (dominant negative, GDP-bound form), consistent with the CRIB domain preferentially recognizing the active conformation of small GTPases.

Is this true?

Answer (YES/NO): YES